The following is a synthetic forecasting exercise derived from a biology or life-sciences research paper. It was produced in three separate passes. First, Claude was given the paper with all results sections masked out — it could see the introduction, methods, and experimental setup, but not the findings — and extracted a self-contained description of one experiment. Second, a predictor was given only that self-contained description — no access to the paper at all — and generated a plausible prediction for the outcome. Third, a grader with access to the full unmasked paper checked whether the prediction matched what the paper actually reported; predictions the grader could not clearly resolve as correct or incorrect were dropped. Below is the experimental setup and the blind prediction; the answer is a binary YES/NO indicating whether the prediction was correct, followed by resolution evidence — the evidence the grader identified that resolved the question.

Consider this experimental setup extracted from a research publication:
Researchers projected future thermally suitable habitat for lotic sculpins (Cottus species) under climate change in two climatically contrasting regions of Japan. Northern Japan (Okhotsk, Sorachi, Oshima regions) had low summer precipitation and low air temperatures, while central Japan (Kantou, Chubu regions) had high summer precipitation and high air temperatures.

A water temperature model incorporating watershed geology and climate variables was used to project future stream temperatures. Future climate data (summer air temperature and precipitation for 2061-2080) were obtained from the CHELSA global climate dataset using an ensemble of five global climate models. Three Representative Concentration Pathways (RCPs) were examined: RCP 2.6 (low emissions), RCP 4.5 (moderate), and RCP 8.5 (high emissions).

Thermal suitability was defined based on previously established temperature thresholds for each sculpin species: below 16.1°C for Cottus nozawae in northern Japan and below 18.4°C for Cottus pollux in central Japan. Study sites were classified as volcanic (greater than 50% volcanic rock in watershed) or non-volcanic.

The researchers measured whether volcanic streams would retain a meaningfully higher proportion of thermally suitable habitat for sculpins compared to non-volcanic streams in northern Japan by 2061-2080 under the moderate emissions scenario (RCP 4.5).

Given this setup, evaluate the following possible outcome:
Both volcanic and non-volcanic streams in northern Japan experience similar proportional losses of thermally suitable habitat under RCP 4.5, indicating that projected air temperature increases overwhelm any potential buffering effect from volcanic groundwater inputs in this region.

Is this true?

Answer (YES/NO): NO